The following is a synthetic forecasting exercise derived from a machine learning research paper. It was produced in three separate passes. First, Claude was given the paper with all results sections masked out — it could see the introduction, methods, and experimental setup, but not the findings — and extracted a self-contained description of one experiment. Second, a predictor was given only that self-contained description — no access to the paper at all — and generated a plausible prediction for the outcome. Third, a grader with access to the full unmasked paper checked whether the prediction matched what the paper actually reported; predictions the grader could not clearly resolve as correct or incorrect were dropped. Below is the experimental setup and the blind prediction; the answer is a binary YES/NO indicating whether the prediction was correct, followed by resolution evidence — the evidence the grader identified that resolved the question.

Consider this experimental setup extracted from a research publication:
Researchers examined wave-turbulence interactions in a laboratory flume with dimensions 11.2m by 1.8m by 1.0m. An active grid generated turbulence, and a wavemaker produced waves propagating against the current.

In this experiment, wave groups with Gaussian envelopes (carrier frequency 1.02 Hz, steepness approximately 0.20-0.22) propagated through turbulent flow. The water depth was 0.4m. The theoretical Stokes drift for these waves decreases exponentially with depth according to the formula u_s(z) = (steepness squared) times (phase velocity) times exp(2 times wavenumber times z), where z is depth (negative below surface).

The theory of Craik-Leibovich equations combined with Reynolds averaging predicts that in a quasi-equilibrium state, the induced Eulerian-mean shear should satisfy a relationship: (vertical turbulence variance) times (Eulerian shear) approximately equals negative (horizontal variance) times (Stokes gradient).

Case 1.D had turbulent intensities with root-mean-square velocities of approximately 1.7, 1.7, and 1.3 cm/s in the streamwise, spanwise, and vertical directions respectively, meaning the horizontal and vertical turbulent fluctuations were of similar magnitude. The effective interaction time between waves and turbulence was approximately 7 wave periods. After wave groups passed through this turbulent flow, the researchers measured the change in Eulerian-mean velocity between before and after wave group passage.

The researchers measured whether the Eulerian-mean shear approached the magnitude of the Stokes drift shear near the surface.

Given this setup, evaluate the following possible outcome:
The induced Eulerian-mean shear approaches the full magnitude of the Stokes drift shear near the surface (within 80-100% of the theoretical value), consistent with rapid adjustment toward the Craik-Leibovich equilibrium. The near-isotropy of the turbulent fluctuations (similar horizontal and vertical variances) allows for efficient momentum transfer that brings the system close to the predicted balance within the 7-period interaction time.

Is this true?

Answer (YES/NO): NO